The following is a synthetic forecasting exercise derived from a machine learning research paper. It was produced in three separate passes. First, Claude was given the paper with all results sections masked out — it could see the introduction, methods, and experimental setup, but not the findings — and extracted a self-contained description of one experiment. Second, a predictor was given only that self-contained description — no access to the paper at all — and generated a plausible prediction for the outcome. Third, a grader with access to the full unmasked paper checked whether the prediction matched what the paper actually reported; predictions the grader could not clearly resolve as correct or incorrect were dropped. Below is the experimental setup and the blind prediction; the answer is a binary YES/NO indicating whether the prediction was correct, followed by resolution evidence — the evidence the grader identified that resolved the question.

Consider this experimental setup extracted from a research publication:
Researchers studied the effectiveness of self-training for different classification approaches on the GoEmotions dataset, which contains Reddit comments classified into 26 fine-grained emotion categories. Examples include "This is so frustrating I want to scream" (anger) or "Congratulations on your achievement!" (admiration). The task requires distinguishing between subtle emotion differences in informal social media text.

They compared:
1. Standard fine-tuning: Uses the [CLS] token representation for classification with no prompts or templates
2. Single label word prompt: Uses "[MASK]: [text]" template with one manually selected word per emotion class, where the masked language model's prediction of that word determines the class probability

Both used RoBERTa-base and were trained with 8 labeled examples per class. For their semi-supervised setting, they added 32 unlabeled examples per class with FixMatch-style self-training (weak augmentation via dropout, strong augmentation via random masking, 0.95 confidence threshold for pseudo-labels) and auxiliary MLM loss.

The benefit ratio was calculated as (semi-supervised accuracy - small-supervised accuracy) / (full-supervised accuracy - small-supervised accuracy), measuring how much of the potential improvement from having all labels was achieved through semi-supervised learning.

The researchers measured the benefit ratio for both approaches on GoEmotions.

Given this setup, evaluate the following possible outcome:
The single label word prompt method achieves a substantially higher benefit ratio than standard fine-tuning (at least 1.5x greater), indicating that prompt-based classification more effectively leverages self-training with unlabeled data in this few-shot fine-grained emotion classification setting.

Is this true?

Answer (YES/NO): NO